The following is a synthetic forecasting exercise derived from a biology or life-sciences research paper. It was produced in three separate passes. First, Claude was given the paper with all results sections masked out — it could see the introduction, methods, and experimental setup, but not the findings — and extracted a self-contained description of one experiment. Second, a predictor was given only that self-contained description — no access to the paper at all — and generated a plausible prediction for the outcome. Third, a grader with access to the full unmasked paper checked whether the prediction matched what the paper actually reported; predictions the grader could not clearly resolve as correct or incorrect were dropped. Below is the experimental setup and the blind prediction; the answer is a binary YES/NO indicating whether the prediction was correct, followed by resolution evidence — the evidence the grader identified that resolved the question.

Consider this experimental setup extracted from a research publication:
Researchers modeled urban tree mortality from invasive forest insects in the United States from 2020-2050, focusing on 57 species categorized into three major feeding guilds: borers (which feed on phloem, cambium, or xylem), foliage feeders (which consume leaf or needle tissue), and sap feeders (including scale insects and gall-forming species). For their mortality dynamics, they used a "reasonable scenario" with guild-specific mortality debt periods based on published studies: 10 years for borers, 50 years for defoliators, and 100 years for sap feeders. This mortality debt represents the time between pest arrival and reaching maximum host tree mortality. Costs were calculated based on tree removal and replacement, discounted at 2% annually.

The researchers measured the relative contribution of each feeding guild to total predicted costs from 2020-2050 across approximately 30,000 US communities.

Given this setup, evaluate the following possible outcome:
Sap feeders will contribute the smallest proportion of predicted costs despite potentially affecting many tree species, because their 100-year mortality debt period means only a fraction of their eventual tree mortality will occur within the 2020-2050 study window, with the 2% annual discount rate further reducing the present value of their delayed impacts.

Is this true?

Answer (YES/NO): NO